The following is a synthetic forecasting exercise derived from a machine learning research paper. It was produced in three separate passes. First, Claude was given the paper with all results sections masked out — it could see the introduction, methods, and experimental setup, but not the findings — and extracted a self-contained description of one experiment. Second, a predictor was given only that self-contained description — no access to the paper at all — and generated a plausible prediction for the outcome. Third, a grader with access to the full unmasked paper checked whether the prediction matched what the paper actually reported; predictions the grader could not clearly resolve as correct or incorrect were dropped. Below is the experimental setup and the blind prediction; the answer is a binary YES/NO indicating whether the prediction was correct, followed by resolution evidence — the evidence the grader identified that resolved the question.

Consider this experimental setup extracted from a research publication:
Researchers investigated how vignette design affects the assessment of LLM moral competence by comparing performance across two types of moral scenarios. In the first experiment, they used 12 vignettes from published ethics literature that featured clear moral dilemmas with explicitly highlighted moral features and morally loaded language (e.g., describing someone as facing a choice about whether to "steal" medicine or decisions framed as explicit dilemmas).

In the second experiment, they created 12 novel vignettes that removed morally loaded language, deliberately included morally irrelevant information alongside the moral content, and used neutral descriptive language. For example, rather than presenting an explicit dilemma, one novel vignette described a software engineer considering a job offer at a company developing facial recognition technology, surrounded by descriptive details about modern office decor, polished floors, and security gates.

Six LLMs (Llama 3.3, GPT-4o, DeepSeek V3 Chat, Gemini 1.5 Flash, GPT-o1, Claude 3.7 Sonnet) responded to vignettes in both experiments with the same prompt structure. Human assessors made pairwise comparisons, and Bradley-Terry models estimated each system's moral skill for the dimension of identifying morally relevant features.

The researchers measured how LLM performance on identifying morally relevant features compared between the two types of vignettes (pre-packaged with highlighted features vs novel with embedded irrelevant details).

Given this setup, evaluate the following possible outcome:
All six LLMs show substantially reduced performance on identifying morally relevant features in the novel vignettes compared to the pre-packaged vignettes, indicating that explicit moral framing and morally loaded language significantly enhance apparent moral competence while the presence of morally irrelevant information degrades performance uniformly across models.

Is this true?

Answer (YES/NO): NO